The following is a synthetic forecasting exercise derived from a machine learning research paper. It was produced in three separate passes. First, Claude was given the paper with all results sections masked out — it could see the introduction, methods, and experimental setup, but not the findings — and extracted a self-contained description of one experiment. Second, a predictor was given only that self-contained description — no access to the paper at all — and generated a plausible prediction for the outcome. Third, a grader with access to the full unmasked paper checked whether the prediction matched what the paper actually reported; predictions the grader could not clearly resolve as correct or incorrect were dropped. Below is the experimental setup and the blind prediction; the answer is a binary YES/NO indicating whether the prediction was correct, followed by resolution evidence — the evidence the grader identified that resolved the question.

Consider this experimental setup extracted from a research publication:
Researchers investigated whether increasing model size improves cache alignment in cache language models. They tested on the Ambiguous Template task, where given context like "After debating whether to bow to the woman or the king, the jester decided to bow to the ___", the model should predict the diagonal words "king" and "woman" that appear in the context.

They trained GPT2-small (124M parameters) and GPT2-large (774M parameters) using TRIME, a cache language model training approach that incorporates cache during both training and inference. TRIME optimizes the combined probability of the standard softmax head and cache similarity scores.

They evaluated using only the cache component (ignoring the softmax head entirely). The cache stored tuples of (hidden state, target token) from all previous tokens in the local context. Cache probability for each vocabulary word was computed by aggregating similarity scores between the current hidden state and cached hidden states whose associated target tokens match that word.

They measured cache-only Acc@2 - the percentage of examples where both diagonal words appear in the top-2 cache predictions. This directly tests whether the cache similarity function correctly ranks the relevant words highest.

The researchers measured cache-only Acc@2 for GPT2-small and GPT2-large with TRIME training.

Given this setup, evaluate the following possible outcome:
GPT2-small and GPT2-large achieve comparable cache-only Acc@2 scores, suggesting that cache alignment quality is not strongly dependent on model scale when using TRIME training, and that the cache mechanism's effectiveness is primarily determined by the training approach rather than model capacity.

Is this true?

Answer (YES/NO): YES